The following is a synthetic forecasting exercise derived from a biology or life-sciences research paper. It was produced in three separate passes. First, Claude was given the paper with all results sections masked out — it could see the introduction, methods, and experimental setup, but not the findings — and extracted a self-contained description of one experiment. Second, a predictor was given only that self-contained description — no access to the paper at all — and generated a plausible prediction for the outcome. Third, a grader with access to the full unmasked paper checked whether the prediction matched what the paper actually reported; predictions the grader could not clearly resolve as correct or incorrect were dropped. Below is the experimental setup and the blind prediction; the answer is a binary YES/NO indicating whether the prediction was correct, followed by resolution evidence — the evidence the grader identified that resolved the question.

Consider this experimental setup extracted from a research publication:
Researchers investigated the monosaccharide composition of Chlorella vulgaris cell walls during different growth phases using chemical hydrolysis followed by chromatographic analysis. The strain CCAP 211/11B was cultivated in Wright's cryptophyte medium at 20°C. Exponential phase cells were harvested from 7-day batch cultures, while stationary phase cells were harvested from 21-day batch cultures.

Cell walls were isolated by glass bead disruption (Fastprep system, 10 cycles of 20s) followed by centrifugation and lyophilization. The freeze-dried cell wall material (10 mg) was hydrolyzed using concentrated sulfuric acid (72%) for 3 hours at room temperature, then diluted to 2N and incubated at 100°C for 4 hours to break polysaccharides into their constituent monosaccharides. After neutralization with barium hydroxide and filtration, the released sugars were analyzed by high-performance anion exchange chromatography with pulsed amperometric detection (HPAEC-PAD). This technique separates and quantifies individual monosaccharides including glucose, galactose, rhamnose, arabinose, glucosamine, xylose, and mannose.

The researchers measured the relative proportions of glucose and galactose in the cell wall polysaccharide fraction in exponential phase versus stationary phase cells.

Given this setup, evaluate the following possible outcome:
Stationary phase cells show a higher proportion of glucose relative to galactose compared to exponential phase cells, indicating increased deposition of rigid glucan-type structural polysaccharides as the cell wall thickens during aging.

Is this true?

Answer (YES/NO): NO